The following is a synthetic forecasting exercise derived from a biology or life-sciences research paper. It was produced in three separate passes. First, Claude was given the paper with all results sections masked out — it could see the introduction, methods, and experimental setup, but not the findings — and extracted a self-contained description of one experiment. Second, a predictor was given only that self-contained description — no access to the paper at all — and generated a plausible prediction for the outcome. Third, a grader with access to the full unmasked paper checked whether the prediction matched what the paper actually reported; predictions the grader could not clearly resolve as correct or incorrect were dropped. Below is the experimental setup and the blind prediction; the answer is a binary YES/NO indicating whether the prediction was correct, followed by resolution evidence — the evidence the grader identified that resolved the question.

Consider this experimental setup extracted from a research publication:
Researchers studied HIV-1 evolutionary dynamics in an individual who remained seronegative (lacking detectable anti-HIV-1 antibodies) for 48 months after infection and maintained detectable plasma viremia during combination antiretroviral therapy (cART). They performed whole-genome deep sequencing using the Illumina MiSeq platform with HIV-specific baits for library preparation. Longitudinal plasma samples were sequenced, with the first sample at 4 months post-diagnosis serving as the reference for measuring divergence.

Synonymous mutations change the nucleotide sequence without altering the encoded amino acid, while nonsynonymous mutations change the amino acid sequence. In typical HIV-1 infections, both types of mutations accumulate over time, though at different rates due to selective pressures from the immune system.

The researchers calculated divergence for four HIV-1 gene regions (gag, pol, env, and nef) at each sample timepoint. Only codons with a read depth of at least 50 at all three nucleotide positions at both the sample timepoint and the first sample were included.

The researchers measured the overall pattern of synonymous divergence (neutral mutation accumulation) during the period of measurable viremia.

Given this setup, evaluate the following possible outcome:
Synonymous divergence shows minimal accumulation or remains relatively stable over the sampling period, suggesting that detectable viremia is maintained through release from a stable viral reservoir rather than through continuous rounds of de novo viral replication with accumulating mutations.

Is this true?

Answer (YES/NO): YES